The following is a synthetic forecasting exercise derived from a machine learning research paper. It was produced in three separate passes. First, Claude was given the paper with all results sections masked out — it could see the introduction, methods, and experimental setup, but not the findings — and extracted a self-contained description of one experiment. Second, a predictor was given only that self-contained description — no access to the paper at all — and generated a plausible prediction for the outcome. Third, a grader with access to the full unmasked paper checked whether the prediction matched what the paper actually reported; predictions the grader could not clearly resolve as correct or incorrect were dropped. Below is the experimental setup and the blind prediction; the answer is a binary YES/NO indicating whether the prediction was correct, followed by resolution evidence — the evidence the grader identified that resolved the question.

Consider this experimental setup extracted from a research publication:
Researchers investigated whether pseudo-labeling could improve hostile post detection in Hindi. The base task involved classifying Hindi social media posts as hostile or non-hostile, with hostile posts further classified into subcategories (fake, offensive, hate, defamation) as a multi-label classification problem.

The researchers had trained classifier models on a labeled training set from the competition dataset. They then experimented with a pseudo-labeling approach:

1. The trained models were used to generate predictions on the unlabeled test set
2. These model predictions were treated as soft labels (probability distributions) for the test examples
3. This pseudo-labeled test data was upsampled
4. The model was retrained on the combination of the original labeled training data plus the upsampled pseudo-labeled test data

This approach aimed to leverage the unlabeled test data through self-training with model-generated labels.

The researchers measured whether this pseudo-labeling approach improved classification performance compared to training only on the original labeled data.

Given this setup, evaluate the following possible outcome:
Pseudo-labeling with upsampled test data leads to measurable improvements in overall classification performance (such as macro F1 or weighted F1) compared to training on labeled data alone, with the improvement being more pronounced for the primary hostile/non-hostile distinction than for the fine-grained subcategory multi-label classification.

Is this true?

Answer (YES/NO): NO